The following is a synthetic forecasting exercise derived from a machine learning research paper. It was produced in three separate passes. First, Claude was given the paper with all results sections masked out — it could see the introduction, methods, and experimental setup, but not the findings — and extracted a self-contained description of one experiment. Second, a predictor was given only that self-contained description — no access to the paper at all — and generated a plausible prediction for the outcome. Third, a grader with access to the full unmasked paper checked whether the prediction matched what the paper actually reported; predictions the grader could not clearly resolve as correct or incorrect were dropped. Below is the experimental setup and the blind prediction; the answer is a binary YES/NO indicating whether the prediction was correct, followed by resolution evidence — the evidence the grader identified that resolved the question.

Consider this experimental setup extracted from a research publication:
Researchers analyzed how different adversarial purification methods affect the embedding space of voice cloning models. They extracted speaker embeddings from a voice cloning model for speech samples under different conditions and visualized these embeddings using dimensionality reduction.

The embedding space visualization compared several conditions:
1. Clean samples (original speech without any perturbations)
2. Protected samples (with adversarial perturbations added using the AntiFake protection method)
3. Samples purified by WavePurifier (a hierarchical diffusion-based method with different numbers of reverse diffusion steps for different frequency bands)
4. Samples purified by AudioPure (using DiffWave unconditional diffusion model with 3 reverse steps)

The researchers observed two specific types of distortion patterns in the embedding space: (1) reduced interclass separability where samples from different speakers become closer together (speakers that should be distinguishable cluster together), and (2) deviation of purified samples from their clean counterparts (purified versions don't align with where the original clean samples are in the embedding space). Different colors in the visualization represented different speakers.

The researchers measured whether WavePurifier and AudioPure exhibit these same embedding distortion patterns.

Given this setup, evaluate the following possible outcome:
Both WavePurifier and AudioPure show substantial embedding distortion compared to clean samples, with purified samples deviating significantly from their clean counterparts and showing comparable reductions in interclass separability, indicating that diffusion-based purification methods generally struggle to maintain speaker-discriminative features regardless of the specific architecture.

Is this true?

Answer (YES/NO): NO